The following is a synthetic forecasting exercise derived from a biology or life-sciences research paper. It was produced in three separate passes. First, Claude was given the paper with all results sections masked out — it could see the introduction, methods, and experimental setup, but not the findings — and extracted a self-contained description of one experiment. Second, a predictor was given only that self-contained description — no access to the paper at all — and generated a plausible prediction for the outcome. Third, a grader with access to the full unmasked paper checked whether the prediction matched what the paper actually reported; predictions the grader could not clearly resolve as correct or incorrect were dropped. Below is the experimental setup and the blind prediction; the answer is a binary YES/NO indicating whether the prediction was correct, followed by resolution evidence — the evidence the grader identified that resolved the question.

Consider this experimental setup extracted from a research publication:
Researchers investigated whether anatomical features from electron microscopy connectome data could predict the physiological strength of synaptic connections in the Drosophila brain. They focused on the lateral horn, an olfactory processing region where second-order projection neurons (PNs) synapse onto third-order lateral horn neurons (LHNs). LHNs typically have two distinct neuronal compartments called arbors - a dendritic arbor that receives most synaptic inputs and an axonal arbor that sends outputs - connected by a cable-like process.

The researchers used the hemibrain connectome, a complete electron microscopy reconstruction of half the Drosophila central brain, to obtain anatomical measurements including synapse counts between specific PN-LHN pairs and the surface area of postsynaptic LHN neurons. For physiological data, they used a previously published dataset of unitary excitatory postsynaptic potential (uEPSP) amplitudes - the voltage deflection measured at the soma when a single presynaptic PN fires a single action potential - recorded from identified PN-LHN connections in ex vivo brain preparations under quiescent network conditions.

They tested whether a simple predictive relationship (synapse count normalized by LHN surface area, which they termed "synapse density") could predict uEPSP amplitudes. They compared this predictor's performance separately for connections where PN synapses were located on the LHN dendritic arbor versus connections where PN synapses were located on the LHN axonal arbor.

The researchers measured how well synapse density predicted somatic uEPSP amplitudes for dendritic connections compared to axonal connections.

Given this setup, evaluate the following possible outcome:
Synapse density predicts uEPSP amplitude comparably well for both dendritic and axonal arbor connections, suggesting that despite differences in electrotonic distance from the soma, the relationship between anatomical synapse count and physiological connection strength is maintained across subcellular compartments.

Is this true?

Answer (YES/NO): NO